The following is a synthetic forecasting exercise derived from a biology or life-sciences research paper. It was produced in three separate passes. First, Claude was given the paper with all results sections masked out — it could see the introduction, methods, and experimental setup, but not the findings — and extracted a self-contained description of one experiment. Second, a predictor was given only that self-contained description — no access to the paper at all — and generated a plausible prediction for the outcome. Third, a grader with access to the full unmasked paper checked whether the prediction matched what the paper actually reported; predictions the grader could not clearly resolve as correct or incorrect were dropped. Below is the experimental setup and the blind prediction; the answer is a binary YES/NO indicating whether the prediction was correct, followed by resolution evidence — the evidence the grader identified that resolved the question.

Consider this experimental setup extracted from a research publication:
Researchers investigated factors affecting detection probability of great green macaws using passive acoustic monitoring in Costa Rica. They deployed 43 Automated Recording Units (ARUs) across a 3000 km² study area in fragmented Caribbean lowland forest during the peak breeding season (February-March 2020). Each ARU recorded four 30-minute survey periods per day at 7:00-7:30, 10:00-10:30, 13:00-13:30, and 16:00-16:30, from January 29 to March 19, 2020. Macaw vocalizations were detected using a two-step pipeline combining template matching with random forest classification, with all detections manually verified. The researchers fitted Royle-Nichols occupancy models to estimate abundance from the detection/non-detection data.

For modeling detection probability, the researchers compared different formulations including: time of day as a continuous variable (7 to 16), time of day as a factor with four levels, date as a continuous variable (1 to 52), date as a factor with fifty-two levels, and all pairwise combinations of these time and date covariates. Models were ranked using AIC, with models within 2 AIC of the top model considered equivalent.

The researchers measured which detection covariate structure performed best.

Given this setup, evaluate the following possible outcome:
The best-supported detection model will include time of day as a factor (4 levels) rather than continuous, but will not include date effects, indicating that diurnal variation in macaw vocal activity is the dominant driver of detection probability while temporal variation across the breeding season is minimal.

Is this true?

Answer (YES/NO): YES